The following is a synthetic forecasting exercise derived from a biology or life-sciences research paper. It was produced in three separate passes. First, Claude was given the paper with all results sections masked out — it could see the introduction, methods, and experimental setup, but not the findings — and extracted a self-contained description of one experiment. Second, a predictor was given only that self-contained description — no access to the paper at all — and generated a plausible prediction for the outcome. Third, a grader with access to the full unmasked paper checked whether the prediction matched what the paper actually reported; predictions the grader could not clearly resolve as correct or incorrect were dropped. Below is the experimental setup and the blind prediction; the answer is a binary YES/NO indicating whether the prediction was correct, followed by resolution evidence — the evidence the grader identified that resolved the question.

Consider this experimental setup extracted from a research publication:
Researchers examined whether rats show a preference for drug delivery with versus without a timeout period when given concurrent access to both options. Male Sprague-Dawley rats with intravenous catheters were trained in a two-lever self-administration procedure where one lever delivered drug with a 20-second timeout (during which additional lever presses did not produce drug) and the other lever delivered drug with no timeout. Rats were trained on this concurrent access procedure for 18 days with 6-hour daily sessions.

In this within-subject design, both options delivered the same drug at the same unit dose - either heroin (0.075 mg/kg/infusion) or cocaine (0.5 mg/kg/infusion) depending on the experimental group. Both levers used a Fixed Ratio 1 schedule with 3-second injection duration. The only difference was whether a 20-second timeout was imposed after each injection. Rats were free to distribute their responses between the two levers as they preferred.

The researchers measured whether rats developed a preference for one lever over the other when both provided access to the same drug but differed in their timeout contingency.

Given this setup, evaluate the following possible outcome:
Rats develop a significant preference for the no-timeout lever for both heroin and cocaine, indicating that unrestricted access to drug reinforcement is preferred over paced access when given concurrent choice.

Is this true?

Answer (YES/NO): YES